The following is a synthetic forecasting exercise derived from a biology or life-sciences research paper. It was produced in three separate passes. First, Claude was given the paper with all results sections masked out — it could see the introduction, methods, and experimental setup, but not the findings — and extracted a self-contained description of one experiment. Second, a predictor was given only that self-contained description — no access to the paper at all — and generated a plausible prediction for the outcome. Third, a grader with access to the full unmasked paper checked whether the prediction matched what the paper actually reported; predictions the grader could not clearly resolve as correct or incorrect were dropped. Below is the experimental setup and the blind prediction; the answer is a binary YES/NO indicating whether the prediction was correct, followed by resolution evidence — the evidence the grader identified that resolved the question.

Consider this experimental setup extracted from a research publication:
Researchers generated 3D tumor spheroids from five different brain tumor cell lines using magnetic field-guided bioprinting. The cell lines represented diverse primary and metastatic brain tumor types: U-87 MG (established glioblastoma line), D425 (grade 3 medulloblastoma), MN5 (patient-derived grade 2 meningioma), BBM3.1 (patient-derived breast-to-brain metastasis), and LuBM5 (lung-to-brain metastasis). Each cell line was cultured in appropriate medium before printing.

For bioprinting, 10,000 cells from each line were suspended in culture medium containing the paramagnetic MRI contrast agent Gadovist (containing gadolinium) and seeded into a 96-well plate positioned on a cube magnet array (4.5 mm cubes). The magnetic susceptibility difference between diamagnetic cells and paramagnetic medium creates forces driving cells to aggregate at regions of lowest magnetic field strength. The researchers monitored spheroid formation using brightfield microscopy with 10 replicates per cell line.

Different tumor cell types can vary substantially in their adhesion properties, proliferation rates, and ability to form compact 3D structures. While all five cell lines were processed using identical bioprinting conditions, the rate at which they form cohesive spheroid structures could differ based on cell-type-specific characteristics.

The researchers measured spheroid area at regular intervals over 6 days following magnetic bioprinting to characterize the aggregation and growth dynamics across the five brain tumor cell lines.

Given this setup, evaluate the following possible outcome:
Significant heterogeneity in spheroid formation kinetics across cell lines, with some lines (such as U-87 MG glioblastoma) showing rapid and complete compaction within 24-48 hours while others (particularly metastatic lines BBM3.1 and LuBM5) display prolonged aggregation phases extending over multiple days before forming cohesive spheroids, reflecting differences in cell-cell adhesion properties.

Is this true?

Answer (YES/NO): NO